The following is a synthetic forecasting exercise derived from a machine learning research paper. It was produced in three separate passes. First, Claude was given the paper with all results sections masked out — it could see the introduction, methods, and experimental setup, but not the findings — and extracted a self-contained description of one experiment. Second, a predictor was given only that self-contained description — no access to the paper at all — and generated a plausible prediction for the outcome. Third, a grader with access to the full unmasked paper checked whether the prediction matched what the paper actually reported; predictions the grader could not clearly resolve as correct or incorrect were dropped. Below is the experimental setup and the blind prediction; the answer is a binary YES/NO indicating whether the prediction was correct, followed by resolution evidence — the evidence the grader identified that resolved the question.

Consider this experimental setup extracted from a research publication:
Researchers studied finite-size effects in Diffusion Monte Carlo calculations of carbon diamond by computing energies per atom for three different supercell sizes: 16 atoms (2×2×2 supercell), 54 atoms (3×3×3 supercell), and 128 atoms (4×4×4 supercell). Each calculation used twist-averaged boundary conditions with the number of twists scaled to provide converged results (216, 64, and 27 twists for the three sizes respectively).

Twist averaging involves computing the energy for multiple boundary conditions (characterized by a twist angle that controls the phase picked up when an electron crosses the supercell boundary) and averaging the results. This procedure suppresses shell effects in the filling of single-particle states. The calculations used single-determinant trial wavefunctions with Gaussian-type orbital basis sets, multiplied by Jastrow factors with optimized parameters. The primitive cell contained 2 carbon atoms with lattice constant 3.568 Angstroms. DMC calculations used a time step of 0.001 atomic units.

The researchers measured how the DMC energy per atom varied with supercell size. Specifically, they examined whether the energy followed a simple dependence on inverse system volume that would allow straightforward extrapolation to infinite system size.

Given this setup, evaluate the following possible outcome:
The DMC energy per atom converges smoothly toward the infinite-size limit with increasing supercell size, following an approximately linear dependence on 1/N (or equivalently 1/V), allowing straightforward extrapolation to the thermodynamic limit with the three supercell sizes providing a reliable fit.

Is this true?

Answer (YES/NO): NO